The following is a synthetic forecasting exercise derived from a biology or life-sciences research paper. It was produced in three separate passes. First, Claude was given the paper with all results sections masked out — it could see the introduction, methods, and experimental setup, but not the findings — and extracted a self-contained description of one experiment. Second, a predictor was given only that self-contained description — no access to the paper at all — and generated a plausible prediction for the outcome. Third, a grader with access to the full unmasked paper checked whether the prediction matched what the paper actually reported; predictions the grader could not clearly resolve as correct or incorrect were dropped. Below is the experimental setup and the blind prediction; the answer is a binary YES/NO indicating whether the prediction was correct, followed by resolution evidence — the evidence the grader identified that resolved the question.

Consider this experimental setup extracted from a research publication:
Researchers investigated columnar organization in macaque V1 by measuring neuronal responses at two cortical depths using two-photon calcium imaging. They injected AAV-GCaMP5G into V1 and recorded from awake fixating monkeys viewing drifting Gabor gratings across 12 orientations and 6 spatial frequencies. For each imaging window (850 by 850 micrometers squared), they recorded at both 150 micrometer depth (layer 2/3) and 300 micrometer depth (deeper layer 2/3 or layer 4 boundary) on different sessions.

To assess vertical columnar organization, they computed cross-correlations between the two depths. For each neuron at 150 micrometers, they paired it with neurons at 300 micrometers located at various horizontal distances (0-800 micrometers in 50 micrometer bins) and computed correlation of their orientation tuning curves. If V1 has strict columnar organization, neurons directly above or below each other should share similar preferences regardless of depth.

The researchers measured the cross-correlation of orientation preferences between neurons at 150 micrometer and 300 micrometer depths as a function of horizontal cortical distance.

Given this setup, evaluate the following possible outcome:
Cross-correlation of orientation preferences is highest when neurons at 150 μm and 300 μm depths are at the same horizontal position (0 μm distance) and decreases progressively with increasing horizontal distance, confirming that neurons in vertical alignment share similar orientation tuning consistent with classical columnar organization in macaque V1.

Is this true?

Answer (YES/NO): YES